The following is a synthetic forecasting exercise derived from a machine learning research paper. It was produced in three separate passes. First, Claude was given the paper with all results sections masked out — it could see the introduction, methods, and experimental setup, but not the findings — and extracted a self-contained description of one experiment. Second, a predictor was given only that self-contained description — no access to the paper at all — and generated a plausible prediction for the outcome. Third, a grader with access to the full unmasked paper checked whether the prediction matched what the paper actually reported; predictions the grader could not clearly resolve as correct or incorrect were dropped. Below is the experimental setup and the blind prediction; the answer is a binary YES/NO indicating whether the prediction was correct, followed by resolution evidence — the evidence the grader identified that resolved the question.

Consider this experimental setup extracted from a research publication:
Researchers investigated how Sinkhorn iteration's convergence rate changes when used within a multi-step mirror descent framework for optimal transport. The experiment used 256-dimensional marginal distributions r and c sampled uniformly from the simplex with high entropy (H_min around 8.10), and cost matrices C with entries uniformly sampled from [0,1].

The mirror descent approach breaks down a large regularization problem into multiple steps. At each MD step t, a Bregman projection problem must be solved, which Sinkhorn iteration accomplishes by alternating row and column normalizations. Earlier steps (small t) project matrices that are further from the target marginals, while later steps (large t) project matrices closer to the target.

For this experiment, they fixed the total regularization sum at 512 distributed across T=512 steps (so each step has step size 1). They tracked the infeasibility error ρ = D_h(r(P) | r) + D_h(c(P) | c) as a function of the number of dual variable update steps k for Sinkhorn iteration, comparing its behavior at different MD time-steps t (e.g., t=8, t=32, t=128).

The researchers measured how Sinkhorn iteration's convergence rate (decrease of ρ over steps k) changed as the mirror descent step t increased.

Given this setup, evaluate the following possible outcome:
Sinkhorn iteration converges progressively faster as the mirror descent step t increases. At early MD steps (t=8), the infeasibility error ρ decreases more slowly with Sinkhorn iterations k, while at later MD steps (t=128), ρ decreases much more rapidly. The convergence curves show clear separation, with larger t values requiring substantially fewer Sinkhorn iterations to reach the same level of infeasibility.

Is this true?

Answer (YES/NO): NO